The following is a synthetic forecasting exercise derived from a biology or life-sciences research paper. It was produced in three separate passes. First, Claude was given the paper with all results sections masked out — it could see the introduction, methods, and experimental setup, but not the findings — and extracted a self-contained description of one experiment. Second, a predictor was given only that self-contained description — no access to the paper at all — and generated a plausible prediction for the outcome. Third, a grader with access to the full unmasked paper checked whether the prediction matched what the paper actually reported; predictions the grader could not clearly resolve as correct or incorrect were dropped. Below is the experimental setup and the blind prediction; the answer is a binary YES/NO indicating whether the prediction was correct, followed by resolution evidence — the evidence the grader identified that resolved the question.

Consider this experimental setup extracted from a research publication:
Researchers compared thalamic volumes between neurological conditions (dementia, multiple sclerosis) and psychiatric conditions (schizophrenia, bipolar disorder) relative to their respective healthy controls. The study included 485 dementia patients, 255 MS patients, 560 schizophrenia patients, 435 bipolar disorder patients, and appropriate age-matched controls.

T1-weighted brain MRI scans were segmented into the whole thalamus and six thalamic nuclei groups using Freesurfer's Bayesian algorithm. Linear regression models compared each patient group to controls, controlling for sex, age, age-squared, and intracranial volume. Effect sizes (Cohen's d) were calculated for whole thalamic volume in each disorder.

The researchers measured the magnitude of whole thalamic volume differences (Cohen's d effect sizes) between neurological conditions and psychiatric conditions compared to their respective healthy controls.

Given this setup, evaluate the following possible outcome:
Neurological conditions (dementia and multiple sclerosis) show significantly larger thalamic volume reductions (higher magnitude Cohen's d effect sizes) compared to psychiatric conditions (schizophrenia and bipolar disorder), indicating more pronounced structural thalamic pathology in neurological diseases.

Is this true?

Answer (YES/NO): NO